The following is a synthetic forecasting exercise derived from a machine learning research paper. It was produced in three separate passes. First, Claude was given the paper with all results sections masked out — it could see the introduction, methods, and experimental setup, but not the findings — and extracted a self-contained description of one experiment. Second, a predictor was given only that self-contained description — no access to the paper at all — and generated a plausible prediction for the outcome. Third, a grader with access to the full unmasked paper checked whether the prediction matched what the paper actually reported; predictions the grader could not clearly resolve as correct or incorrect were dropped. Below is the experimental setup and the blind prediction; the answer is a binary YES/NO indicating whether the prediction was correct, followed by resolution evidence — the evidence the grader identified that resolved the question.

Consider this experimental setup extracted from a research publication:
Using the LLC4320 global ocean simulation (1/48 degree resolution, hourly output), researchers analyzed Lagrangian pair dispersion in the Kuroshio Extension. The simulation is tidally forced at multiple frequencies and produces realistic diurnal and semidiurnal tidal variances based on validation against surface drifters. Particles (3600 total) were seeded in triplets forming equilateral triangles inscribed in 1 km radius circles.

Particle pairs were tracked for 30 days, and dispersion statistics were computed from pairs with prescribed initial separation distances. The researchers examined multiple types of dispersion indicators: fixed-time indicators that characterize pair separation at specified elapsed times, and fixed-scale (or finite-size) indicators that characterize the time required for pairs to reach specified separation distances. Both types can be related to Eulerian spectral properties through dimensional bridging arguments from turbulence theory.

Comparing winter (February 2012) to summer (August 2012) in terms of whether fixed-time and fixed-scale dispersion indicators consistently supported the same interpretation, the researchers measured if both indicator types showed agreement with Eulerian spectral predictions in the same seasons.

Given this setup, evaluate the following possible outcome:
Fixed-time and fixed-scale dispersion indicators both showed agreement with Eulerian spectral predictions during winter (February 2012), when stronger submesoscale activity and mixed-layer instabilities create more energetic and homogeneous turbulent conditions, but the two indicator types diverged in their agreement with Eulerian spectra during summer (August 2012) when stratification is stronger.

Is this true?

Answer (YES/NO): NO